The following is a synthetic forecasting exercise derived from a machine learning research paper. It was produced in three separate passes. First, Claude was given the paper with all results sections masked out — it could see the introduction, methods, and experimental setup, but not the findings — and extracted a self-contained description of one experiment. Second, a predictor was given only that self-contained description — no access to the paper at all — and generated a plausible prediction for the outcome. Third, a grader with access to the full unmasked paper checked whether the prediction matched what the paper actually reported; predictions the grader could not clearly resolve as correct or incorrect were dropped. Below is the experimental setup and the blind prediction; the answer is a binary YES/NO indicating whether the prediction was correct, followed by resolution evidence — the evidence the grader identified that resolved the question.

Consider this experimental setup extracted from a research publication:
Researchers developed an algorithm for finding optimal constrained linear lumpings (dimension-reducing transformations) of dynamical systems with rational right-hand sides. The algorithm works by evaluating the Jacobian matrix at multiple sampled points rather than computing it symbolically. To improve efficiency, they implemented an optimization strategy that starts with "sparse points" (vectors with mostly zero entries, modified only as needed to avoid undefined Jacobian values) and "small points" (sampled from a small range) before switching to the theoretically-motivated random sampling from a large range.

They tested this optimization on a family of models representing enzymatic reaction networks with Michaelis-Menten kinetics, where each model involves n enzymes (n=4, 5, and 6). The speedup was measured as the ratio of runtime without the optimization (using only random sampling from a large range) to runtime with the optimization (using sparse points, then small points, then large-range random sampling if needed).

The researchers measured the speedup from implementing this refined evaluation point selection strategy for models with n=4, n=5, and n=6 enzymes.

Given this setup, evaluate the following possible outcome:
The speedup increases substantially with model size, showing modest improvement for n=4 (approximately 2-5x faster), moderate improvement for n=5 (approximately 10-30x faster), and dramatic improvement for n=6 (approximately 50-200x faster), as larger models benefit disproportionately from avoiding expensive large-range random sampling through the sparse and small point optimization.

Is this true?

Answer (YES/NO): NO